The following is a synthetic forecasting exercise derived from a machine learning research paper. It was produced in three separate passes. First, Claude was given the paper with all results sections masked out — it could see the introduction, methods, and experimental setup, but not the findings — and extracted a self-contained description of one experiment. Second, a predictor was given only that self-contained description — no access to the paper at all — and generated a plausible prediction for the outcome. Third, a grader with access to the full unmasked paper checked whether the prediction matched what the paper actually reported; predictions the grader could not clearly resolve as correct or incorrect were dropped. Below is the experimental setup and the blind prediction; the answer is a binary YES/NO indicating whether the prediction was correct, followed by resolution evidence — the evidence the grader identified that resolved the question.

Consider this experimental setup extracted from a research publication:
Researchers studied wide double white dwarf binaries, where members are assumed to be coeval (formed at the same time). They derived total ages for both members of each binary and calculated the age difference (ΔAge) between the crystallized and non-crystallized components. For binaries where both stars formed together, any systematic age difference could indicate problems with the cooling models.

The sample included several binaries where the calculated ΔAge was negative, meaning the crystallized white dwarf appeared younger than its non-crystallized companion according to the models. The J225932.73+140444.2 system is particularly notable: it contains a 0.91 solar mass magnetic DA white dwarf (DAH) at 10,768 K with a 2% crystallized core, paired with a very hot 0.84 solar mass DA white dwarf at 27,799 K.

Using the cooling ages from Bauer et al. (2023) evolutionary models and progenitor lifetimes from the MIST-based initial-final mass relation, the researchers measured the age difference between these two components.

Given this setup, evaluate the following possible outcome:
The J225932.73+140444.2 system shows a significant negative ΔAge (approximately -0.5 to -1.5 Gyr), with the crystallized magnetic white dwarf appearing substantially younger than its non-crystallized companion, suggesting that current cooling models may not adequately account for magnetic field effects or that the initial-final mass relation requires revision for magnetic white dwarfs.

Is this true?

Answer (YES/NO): NO